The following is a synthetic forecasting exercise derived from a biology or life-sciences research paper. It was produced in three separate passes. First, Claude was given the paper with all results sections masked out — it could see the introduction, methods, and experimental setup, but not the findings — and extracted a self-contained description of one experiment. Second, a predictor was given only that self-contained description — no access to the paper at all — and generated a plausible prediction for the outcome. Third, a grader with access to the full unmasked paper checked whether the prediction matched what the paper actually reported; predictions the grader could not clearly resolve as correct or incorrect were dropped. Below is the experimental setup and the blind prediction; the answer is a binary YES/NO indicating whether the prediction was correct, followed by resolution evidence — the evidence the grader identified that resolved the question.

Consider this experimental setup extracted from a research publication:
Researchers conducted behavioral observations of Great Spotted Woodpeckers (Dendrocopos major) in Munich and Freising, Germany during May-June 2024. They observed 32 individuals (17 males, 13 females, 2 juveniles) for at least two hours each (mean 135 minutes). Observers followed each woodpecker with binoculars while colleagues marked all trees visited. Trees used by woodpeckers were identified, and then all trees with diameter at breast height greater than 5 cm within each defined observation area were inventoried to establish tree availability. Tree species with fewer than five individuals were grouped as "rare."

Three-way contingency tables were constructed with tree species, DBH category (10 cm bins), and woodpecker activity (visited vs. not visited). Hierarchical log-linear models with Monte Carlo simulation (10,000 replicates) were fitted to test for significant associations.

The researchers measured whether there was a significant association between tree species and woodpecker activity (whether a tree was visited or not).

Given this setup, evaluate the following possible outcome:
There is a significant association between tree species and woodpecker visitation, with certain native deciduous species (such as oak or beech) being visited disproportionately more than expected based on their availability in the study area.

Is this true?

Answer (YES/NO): NO